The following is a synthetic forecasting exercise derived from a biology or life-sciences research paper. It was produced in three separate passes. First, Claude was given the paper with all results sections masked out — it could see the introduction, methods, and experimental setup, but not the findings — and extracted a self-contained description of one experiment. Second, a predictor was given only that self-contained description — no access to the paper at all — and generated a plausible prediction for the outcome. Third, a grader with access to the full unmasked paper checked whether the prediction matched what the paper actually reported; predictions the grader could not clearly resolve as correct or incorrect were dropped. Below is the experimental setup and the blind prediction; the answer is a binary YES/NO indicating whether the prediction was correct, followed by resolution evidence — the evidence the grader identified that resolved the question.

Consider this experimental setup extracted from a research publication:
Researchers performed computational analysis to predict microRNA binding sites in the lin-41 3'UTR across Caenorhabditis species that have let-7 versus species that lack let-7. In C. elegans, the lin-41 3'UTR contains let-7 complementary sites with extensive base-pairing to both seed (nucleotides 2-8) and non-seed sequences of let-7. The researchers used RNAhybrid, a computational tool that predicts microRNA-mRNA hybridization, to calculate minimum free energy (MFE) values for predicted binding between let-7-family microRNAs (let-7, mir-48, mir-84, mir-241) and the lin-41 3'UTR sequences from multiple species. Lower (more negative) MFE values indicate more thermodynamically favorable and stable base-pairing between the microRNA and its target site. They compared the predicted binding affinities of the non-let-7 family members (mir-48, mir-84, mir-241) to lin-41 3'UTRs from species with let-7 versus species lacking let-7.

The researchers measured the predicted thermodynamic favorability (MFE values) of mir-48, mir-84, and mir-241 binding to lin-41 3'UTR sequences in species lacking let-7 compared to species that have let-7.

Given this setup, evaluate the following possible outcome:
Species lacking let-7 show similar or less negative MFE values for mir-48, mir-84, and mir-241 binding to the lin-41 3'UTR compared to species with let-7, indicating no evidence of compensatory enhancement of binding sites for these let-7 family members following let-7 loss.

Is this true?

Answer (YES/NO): YES